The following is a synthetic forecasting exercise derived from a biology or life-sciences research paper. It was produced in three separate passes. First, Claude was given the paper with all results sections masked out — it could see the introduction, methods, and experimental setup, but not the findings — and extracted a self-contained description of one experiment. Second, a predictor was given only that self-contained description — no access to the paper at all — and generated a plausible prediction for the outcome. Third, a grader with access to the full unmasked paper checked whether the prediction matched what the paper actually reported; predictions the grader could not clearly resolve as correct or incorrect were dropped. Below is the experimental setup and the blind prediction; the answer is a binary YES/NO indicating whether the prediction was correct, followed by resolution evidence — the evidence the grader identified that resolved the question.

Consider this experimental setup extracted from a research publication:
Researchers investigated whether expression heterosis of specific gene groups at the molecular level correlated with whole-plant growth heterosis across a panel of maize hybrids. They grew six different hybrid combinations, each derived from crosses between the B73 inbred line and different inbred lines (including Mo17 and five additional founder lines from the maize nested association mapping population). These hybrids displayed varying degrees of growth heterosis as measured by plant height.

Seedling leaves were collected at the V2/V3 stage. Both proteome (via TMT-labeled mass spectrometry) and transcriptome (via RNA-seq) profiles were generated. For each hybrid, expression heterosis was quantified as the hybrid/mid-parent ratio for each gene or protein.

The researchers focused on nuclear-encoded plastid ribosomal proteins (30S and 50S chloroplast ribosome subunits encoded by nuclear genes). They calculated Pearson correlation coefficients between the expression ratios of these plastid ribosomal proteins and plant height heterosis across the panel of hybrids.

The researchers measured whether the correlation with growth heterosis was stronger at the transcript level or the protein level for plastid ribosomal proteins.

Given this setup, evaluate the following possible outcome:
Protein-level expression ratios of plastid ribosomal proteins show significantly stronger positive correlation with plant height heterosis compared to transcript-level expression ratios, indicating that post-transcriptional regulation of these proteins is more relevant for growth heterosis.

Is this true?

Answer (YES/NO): YES